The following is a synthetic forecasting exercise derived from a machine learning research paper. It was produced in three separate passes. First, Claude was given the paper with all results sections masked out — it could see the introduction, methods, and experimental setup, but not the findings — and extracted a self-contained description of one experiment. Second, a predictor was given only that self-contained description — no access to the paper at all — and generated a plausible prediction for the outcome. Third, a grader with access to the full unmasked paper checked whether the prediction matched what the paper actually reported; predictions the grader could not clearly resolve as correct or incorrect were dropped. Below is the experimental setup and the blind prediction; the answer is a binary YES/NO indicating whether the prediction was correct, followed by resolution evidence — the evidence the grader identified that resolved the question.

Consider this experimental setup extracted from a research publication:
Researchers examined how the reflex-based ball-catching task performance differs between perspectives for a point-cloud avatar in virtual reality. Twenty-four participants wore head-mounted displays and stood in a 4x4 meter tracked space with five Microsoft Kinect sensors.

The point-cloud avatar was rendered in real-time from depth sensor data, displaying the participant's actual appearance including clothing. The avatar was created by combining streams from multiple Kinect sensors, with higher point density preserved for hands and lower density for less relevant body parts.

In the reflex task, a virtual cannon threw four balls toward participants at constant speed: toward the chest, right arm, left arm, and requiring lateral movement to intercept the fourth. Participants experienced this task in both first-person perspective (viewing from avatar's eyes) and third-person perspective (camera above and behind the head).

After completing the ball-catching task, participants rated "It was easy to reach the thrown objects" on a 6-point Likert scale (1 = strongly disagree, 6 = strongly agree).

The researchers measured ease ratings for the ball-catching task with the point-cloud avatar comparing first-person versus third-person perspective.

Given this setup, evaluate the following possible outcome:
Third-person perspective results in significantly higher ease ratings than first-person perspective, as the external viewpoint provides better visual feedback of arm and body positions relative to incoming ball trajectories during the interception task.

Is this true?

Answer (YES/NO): NO